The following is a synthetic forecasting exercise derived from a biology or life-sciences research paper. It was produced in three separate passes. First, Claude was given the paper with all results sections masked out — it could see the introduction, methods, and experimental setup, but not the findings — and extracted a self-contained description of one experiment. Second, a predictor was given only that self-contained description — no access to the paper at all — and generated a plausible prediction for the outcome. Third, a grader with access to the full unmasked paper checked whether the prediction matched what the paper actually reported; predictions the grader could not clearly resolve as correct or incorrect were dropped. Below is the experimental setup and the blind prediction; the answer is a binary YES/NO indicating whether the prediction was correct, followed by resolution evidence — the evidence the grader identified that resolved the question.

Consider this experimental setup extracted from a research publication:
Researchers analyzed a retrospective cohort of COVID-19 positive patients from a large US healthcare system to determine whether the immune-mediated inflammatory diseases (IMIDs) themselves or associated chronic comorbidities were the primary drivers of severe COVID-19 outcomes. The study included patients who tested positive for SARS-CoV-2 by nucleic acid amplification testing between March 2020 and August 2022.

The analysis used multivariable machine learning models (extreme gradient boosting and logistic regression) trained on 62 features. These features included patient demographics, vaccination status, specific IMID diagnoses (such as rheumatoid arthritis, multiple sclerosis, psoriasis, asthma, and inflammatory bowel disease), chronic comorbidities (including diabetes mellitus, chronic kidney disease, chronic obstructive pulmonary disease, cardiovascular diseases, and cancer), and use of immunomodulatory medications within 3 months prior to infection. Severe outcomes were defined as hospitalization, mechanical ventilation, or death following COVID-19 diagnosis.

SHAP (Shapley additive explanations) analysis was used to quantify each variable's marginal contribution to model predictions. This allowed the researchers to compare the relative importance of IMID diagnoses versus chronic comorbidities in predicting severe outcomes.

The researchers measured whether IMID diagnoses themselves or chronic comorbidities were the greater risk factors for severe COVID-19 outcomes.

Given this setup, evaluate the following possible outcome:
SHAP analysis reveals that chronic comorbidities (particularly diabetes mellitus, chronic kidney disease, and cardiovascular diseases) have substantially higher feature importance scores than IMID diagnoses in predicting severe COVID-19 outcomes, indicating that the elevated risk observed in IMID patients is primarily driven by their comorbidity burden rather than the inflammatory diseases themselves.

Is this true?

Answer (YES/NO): YES